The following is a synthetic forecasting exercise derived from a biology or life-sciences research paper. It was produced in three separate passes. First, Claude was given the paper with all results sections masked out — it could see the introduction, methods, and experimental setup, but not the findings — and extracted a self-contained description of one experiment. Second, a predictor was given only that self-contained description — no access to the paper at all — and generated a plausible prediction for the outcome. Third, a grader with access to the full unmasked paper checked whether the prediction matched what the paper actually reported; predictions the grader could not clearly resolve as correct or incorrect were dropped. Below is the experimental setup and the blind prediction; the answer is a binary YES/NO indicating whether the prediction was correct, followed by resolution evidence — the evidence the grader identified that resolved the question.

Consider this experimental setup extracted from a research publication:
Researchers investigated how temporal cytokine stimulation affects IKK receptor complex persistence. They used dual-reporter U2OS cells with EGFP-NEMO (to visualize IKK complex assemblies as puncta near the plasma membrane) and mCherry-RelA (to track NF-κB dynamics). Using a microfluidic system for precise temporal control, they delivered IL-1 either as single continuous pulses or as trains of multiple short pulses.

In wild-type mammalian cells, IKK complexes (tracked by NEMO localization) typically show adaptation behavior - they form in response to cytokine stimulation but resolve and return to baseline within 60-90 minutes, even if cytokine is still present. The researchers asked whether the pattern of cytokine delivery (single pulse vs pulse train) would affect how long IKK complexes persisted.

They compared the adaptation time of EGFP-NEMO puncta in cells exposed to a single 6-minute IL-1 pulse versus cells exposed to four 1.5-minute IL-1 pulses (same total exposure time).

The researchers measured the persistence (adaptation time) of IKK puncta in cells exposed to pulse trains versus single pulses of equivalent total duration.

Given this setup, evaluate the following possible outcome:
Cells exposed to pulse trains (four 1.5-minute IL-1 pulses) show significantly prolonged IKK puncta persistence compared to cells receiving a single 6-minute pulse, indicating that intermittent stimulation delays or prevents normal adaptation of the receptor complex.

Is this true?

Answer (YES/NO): YES